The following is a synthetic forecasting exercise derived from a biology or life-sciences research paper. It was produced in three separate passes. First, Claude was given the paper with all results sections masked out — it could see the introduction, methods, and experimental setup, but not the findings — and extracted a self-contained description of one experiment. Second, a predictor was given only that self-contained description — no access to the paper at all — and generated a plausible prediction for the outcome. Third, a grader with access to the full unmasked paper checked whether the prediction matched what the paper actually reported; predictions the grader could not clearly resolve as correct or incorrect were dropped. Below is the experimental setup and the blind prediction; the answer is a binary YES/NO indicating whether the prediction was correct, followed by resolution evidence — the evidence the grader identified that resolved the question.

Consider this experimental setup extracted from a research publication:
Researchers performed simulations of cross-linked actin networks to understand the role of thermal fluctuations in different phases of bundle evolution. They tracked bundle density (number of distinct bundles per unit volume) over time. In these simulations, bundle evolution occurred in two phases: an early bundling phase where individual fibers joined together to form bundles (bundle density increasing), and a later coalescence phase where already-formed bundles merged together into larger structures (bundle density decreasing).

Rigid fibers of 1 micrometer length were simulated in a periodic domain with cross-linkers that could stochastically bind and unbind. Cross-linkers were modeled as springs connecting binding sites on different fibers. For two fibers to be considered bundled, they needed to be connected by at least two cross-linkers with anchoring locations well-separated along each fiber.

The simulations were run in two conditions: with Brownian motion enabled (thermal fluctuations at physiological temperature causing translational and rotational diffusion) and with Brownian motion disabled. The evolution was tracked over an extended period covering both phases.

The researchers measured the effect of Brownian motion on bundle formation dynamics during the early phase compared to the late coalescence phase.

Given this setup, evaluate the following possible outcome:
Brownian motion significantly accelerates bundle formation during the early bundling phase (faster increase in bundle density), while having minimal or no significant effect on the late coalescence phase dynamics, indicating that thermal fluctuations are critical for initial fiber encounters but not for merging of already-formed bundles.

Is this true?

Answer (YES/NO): NO